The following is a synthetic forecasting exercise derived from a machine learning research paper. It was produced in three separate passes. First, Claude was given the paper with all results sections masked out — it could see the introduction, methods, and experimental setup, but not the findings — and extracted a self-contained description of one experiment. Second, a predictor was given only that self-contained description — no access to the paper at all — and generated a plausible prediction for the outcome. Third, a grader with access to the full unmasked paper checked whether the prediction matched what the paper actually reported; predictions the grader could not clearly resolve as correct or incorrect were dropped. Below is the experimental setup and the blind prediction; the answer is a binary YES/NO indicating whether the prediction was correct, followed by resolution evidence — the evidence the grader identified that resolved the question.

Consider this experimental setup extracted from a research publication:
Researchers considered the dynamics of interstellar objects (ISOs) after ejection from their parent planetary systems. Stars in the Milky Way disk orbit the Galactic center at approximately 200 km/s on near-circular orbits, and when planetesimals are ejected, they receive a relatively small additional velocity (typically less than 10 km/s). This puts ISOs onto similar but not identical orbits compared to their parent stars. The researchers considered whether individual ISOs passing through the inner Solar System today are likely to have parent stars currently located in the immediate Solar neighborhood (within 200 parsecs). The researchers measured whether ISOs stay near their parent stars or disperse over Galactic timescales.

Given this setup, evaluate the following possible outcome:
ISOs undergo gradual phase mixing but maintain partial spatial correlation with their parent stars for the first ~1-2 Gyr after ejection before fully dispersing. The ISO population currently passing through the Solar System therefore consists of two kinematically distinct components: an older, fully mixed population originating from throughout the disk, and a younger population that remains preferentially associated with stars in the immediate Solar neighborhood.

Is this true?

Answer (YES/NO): NO